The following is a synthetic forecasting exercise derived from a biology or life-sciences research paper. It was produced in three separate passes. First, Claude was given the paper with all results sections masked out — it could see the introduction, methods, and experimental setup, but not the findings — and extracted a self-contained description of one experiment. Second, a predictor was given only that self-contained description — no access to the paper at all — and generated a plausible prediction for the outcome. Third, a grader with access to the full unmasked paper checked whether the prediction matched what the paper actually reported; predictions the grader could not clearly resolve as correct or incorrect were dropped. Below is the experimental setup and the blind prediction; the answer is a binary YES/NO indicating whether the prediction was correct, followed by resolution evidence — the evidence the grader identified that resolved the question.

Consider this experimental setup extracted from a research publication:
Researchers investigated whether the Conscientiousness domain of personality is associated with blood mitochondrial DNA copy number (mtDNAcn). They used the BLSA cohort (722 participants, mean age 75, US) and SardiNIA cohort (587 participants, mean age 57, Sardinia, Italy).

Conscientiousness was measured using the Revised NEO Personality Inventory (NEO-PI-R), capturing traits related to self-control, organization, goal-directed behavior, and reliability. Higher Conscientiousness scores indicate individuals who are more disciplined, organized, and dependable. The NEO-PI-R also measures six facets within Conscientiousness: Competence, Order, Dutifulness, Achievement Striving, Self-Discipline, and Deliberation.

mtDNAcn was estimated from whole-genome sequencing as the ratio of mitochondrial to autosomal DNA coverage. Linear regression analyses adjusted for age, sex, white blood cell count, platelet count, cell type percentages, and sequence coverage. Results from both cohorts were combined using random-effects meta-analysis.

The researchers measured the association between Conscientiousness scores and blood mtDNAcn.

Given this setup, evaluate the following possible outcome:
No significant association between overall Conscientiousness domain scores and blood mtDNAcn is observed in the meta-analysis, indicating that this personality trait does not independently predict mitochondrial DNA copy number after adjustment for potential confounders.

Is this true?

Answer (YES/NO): NO